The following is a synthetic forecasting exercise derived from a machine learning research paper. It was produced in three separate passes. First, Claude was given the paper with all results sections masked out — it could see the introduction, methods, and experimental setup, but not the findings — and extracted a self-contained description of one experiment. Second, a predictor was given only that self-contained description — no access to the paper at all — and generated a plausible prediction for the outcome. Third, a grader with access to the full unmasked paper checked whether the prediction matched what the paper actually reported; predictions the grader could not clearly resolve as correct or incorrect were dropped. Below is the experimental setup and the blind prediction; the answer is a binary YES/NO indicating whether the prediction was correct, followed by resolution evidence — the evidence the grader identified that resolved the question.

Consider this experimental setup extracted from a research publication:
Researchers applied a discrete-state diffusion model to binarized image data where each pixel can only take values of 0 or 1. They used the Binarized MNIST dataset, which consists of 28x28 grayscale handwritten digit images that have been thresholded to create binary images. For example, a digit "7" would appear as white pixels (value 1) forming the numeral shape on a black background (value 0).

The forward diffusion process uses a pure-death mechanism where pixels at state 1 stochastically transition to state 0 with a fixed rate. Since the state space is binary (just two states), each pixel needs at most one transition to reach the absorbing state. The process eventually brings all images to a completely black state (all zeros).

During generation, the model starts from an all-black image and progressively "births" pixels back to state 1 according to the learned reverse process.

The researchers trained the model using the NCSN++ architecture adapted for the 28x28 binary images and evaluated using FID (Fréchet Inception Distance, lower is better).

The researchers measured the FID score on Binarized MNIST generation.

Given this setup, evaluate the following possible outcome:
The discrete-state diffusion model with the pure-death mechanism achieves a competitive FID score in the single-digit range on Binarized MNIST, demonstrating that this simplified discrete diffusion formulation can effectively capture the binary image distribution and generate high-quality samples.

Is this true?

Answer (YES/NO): YES